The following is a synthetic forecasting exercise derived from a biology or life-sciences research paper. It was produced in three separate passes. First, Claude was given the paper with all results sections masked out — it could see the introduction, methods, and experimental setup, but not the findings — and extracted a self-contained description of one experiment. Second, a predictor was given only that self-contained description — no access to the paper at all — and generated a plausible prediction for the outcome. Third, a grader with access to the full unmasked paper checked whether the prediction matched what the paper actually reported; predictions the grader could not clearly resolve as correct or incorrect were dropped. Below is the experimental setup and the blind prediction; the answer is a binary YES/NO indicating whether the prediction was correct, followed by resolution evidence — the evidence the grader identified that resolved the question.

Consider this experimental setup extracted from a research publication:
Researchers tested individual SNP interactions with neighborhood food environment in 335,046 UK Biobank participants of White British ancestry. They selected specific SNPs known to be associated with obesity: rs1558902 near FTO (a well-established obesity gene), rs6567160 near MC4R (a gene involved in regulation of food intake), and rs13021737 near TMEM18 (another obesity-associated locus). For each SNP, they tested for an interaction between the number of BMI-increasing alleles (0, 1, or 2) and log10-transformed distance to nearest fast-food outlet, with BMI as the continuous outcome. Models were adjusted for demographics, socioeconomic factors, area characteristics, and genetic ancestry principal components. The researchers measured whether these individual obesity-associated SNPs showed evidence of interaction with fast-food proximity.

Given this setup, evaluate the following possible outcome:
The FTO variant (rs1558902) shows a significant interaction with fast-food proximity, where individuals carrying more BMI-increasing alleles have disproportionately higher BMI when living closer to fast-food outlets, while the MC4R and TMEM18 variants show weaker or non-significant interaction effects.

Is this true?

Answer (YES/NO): NO